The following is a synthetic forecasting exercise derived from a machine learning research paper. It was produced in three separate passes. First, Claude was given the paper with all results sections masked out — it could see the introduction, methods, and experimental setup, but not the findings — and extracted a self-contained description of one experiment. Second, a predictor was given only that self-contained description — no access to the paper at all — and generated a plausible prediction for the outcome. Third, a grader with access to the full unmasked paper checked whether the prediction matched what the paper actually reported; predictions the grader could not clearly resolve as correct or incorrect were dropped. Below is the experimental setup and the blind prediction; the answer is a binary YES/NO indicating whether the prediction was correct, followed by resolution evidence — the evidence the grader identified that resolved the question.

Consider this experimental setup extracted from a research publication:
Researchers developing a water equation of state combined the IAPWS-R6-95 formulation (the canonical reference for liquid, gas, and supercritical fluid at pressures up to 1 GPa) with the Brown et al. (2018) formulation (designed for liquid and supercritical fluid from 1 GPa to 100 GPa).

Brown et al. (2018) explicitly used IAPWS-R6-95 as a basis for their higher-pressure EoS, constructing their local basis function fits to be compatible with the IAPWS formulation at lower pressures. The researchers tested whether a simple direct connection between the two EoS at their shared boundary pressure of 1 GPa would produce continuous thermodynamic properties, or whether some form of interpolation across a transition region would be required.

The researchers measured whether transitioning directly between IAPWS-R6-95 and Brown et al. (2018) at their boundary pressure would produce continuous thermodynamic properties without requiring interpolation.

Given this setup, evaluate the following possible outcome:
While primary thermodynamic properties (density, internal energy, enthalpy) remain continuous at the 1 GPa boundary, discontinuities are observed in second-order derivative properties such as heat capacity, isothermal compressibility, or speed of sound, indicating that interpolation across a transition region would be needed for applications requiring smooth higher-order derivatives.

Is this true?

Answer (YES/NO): NO